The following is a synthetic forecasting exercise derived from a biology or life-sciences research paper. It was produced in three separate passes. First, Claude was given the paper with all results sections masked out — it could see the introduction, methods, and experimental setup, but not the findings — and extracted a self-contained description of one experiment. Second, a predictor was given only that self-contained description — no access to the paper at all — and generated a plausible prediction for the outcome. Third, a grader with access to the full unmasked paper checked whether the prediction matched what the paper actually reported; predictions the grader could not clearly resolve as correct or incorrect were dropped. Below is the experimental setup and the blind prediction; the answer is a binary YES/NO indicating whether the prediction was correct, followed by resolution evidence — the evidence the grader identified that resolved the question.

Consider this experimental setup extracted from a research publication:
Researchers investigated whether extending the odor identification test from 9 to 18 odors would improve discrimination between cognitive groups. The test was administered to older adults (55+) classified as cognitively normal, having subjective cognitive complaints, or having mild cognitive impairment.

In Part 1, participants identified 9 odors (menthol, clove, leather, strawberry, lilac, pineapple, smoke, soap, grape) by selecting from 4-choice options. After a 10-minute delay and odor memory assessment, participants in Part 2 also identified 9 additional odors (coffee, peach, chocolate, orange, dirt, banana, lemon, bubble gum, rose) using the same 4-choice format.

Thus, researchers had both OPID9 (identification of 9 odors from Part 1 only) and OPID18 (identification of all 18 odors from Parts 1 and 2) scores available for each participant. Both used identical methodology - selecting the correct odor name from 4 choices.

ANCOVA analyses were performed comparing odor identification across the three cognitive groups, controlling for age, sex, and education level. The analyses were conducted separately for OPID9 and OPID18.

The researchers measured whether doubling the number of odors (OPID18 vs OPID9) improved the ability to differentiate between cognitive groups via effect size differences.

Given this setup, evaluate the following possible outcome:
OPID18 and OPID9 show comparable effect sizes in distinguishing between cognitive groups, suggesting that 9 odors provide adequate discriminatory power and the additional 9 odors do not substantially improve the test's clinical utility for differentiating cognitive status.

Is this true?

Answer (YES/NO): YES